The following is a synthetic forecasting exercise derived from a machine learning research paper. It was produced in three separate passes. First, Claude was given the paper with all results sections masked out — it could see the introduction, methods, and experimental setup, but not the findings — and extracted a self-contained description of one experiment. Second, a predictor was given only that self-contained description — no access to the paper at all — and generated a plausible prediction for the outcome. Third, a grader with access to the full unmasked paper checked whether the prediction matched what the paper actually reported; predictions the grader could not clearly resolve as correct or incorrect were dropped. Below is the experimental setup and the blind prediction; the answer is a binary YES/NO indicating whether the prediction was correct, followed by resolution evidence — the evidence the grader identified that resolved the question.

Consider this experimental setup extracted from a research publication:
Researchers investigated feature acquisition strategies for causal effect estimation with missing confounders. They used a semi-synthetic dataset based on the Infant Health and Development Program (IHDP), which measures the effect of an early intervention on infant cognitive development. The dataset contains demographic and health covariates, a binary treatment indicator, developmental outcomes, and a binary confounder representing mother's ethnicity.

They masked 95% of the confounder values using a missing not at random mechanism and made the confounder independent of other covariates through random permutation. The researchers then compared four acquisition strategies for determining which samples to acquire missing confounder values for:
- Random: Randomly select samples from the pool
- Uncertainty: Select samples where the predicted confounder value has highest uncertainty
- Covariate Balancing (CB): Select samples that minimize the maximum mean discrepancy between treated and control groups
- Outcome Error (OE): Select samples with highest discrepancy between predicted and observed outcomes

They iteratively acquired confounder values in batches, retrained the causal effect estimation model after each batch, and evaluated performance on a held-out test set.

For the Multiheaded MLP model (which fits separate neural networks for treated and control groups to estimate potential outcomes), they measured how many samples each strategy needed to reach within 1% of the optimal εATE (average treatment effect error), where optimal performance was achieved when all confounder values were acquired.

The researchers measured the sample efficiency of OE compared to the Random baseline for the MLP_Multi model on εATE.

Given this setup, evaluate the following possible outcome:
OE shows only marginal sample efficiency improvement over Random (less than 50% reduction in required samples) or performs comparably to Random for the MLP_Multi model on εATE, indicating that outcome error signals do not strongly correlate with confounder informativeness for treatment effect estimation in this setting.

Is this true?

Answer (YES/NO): YES